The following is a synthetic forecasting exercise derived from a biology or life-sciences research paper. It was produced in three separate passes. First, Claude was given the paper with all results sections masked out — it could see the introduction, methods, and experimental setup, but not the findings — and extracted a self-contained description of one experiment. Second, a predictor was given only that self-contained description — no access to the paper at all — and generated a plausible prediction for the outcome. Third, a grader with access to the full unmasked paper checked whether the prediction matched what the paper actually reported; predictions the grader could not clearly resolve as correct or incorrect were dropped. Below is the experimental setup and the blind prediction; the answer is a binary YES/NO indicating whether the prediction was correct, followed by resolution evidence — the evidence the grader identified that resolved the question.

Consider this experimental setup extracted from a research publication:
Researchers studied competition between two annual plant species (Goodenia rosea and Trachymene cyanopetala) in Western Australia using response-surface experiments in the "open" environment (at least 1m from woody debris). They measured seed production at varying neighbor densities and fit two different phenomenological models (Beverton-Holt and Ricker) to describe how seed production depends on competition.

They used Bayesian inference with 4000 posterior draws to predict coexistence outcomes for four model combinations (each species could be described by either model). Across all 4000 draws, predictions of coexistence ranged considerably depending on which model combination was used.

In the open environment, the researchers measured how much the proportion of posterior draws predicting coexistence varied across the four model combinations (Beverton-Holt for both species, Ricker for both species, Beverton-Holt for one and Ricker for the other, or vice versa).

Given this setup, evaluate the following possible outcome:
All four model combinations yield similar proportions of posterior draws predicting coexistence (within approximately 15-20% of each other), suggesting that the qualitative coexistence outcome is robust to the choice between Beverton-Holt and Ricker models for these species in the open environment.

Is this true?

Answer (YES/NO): NO